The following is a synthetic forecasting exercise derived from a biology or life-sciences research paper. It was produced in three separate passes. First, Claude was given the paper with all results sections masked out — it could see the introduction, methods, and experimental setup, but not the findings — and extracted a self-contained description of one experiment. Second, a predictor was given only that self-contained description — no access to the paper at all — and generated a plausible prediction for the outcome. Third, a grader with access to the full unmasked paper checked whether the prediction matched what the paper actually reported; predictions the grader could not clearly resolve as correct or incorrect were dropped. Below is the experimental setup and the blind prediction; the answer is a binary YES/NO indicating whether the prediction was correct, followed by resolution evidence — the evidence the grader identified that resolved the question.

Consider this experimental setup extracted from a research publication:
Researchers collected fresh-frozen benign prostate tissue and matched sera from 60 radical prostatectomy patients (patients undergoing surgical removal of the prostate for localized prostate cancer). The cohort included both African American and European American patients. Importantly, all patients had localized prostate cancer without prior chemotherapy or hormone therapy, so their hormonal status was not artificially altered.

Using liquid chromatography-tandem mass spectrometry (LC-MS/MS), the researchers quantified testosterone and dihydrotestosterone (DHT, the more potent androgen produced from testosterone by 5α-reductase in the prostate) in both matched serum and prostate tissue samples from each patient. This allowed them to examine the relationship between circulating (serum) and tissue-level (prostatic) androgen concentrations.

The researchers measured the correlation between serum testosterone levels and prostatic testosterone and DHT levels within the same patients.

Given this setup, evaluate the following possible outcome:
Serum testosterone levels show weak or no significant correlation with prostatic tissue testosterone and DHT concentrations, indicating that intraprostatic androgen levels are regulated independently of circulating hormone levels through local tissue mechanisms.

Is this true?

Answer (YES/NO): YES